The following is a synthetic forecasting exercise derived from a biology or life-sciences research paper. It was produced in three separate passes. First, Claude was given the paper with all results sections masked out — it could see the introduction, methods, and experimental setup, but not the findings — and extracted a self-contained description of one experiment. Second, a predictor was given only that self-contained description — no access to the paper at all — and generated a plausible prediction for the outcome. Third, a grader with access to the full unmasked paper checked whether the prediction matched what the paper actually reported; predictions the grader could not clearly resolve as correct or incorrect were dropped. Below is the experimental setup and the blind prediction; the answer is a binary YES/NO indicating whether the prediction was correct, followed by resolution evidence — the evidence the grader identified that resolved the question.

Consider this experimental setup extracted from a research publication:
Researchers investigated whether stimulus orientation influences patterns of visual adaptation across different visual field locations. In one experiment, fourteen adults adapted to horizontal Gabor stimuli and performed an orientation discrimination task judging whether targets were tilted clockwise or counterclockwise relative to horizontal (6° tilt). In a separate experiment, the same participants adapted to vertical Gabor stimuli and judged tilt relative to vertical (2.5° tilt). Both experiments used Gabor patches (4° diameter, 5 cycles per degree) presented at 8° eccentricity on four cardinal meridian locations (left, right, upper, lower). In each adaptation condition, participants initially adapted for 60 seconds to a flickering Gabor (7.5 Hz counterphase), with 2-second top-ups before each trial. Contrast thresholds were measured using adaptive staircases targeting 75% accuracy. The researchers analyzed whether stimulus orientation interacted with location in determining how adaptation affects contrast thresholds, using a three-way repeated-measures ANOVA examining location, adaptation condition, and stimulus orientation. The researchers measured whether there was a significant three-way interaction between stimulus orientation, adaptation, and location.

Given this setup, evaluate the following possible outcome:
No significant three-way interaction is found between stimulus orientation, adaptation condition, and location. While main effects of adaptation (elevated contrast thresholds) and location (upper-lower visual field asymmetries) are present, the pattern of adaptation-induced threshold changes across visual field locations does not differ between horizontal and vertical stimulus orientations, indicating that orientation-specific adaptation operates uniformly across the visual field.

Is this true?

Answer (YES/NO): NO